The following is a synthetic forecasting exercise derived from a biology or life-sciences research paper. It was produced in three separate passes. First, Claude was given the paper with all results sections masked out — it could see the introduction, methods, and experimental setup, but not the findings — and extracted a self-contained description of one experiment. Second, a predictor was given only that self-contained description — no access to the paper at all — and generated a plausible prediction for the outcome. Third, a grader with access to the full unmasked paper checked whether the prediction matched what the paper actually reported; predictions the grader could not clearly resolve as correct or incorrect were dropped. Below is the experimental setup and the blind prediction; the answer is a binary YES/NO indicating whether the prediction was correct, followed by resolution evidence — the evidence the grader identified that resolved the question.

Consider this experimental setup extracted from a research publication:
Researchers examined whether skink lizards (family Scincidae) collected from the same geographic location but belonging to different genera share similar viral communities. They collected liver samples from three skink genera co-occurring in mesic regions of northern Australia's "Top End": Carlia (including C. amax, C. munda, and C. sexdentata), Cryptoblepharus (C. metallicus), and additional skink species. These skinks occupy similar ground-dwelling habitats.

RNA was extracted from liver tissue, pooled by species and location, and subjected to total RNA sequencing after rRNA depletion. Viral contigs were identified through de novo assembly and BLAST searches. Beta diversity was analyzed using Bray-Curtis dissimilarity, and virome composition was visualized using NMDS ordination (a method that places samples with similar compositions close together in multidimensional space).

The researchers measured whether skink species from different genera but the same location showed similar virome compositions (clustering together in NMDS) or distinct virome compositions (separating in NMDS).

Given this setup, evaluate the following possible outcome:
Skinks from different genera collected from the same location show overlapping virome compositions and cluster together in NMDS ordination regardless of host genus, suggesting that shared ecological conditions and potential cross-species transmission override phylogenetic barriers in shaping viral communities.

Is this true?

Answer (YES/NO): NO